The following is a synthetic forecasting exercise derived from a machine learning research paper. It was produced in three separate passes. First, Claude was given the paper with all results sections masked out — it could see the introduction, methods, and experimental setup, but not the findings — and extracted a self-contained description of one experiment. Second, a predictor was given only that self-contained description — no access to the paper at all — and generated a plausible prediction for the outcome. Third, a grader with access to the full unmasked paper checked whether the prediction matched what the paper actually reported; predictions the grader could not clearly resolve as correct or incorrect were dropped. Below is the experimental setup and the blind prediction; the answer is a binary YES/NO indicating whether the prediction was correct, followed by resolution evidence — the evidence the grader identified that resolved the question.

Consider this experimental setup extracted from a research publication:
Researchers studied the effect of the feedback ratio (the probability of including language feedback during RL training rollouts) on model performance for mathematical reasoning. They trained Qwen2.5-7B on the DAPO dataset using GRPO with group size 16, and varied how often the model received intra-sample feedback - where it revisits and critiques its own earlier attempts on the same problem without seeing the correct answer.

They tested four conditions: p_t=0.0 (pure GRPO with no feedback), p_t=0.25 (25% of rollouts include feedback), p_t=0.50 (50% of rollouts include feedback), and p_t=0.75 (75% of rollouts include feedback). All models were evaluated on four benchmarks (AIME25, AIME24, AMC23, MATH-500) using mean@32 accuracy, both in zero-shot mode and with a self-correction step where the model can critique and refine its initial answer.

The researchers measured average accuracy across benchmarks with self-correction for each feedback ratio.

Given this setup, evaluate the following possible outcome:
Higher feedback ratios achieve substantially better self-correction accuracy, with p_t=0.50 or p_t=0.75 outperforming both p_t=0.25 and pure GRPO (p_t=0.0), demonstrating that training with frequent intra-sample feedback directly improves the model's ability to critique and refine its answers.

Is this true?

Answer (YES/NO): NO